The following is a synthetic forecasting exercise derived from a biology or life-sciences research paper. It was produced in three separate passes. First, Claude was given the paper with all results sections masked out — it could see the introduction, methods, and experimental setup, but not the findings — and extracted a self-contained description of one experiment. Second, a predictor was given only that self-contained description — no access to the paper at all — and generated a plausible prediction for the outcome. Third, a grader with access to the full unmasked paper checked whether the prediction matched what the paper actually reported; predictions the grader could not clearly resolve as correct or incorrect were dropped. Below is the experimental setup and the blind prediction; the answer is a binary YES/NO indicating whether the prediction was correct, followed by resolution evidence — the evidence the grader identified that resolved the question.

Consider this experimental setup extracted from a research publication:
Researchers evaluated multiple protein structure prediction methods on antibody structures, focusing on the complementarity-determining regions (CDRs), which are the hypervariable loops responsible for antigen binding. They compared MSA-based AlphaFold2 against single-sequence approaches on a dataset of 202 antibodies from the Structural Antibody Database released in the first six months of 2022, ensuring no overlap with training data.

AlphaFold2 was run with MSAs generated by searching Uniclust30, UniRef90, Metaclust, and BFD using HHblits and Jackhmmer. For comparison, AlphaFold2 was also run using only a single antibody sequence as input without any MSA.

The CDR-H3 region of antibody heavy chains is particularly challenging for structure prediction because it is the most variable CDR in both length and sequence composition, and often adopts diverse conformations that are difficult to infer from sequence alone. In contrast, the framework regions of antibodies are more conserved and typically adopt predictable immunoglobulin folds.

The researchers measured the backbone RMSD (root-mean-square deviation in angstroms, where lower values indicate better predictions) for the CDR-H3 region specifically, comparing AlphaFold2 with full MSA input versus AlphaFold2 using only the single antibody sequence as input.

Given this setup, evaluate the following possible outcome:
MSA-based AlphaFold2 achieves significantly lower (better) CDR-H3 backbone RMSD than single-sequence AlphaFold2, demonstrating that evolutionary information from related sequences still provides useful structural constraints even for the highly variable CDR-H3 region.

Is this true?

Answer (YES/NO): YES